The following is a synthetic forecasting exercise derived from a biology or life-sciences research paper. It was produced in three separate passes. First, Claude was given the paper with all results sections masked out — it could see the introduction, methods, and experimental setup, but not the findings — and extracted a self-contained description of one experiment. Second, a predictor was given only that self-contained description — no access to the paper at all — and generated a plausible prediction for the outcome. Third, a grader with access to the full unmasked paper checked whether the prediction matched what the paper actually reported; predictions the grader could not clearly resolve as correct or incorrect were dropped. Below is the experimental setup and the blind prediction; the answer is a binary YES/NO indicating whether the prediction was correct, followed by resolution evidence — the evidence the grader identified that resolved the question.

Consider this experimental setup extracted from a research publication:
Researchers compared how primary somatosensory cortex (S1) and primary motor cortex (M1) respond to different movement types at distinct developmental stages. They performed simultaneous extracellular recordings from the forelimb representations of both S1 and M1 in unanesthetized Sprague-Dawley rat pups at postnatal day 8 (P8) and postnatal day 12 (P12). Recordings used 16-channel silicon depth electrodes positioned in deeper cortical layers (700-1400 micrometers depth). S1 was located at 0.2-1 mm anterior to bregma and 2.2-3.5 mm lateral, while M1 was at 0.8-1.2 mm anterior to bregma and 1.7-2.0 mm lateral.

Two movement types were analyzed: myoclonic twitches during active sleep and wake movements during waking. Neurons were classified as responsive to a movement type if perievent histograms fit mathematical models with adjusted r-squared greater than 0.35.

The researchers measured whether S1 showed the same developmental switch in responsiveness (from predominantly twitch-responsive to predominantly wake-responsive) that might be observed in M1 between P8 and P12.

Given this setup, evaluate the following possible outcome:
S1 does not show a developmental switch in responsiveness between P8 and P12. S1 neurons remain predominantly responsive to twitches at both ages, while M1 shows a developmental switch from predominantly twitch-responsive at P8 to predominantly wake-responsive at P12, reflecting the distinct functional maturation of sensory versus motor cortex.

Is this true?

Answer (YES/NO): NO